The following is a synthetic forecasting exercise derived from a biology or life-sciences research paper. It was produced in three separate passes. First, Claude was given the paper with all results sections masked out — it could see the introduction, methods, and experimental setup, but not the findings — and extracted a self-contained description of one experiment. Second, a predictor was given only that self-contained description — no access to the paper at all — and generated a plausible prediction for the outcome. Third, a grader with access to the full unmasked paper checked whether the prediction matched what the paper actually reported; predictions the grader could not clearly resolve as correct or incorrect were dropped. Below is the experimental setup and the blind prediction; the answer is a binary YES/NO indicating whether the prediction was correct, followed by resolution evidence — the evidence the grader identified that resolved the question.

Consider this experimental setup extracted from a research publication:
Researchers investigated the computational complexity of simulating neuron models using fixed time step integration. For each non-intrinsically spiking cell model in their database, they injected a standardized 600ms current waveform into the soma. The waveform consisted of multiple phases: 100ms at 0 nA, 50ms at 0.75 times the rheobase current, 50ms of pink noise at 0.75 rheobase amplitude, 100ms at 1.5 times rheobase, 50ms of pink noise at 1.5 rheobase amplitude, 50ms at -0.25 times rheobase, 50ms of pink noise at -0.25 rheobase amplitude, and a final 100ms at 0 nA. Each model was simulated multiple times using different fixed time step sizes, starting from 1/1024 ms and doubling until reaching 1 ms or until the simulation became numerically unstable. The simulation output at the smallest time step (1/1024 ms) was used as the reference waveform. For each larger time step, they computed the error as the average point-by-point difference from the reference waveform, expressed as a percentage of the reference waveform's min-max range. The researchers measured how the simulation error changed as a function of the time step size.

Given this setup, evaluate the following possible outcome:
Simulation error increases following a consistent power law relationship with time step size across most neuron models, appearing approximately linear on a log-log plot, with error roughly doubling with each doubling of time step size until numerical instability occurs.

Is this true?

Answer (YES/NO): NO